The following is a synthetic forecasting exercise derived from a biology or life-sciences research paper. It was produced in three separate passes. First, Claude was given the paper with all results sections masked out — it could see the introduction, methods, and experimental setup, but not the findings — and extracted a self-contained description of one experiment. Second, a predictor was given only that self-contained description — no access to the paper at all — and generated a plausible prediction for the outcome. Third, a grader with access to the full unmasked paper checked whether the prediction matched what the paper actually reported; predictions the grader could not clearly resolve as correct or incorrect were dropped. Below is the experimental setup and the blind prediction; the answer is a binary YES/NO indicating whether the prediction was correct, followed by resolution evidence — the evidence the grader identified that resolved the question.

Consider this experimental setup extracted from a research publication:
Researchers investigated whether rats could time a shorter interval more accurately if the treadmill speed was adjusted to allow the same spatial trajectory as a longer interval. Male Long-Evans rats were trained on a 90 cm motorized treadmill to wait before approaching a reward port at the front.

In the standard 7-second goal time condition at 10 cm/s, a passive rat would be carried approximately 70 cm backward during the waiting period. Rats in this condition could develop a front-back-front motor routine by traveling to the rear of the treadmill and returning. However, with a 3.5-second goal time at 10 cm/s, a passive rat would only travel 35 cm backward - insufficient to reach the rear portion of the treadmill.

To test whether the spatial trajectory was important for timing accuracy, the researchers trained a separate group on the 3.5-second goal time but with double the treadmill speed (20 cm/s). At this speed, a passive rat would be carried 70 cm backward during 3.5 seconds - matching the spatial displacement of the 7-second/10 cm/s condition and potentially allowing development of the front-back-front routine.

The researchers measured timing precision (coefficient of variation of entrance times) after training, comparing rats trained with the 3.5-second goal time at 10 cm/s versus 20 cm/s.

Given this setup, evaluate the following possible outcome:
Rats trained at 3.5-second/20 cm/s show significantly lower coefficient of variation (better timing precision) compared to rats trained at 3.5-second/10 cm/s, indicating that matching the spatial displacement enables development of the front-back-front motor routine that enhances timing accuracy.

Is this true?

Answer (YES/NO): YES